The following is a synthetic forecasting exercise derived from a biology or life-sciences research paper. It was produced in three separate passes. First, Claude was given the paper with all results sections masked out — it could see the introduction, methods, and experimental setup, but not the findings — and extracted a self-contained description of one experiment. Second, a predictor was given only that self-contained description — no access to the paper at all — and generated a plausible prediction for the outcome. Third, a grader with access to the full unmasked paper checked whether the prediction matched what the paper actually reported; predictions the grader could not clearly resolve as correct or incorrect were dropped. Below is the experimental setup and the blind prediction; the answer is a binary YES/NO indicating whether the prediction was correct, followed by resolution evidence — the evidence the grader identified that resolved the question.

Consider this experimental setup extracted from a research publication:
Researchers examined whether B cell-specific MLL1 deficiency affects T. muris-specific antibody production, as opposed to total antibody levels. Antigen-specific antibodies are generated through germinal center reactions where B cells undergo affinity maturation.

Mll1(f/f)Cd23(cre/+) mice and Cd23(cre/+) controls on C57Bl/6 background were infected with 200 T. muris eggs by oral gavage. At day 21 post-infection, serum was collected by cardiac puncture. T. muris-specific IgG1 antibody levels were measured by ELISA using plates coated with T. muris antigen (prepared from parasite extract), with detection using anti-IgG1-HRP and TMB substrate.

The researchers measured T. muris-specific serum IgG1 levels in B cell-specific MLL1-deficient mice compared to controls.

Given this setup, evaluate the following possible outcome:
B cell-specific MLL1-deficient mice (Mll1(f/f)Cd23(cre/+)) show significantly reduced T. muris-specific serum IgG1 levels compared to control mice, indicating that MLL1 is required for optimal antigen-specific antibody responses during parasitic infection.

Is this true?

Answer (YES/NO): YES